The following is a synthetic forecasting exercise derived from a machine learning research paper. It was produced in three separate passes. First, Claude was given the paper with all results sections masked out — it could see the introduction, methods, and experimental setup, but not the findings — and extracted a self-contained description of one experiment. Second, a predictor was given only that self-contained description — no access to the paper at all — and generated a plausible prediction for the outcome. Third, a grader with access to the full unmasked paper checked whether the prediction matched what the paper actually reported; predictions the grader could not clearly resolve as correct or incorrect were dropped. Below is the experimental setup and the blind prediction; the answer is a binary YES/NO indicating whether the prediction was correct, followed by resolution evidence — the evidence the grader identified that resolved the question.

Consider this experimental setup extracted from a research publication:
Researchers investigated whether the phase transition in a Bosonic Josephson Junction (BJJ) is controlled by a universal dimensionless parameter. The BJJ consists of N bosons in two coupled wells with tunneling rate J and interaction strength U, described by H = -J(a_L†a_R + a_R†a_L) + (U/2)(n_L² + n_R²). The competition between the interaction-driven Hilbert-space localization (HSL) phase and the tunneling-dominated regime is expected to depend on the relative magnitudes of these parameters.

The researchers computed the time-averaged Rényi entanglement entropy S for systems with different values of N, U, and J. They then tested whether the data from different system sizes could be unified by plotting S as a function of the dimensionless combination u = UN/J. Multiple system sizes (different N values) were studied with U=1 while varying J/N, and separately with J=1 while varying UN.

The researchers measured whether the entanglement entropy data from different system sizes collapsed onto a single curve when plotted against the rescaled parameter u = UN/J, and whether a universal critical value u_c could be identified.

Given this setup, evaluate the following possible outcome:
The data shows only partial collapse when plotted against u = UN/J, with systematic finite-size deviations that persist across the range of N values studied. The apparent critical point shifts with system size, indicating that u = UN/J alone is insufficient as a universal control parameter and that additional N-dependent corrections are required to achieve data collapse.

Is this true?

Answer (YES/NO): NO